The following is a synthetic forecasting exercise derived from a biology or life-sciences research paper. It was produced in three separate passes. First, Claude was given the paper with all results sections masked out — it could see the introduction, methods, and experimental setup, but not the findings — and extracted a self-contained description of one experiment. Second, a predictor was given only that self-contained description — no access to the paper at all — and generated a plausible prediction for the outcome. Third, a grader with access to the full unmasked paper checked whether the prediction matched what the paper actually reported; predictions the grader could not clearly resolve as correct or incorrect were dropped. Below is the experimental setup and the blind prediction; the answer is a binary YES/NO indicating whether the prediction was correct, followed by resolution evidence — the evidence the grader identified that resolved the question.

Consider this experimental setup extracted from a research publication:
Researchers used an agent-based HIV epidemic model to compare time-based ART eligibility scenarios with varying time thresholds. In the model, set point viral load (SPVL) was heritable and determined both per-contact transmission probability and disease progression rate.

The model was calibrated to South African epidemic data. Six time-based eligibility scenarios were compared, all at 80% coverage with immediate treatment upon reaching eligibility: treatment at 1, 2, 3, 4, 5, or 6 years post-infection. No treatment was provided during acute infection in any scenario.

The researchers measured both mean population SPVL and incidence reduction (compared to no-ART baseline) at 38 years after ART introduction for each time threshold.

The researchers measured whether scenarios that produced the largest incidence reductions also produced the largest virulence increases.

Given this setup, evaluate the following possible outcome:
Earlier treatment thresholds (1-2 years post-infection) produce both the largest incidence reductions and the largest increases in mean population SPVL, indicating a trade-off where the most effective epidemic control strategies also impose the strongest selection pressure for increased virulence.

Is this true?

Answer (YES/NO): NO